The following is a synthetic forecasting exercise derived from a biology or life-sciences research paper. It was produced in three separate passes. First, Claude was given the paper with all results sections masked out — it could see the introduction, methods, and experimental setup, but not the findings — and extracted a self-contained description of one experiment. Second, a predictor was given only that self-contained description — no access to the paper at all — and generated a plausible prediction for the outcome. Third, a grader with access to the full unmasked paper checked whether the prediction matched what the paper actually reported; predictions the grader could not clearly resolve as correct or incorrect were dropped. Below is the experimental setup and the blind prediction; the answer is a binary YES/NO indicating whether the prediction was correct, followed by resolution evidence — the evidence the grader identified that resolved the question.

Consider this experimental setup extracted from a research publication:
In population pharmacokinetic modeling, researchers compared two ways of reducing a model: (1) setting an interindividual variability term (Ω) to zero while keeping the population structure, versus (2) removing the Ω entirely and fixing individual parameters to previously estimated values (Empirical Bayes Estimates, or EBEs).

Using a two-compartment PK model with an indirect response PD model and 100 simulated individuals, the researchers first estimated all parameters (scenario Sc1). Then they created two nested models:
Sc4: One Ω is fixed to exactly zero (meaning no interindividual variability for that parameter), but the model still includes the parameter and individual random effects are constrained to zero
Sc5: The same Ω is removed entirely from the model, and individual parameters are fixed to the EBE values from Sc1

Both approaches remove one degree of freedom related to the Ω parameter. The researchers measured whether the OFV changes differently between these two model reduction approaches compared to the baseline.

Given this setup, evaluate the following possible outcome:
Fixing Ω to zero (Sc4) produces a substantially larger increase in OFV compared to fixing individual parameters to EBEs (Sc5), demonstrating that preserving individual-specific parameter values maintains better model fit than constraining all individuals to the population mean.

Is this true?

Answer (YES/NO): NO